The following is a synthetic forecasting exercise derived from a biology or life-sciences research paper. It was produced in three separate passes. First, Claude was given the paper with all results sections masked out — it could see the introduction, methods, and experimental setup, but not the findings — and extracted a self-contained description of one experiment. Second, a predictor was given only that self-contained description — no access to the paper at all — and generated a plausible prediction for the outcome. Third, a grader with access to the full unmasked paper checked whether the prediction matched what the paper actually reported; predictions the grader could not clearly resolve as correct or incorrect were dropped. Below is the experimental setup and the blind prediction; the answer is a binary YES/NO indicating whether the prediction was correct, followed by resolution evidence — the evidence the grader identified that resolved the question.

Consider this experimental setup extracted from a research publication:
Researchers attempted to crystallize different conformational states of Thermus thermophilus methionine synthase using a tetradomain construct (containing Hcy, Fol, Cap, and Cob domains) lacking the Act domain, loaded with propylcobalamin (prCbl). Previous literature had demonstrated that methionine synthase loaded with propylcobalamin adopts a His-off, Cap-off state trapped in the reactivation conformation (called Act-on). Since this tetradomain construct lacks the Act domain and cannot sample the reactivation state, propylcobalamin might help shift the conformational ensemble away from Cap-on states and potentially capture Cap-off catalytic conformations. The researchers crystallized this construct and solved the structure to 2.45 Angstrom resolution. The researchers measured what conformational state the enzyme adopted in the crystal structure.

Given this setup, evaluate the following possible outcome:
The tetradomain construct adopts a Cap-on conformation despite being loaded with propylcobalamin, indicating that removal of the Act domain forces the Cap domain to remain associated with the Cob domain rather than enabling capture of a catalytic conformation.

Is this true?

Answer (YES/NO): YES